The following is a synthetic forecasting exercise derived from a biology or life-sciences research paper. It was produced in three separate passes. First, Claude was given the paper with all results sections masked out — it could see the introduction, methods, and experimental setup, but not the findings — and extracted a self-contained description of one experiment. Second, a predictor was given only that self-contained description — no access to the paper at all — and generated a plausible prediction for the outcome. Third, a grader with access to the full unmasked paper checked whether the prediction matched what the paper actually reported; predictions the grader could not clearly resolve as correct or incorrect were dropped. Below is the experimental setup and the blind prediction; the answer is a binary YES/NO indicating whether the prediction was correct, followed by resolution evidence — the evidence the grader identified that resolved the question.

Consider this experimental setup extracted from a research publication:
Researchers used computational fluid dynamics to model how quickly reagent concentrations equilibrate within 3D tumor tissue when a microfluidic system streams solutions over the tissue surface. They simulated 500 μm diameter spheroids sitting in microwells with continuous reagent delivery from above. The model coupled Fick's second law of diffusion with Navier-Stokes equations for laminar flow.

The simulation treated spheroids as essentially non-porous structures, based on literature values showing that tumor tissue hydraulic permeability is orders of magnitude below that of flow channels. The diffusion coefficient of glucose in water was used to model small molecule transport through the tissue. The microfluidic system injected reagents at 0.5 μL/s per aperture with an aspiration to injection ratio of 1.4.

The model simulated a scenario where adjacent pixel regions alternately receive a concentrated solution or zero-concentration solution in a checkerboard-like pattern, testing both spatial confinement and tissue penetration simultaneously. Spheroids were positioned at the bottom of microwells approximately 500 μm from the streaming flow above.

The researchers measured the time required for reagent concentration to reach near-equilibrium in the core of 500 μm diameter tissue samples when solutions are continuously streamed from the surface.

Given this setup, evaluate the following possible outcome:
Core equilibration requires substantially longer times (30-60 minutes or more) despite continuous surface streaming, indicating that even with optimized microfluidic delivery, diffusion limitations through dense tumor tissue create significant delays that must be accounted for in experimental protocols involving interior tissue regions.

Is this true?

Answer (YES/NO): NO